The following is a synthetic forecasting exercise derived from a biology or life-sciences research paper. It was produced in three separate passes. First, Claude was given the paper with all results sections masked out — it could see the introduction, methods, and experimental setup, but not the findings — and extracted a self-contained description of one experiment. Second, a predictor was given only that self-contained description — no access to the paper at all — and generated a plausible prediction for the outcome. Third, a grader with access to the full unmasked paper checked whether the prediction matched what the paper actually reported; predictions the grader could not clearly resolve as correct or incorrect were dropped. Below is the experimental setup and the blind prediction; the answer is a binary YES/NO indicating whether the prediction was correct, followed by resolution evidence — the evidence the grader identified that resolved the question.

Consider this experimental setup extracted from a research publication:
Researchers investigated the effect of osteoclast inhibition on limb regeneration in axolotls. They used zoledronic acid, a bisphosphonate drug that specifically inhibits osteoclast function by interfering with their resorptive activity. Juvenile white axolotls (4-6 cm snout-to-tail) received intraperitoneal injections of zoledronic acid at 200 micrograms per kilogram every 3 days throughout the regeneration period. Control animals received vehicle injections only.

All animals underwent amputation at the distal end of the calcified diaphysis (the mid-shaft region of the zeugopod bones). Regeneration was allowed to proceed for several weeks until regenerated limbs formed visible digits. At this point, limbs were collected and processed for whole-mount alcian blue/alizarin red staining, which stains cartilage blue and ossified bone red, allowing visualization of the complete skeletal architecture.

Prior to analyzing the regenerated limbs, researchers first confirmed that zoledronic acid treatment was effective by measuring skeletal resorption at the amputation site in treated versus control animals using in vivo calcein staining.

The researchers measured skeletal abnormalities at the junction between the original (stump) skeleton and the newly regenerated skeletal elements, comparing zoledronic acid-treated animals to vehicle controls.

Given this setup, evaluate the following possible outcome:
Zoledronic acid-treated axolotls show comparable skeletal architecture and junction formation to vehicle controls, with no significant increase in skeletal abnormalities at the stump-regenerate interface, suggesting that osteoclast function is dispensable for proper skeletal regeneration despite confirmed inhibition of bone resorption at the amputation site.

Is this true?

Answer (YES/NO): NO